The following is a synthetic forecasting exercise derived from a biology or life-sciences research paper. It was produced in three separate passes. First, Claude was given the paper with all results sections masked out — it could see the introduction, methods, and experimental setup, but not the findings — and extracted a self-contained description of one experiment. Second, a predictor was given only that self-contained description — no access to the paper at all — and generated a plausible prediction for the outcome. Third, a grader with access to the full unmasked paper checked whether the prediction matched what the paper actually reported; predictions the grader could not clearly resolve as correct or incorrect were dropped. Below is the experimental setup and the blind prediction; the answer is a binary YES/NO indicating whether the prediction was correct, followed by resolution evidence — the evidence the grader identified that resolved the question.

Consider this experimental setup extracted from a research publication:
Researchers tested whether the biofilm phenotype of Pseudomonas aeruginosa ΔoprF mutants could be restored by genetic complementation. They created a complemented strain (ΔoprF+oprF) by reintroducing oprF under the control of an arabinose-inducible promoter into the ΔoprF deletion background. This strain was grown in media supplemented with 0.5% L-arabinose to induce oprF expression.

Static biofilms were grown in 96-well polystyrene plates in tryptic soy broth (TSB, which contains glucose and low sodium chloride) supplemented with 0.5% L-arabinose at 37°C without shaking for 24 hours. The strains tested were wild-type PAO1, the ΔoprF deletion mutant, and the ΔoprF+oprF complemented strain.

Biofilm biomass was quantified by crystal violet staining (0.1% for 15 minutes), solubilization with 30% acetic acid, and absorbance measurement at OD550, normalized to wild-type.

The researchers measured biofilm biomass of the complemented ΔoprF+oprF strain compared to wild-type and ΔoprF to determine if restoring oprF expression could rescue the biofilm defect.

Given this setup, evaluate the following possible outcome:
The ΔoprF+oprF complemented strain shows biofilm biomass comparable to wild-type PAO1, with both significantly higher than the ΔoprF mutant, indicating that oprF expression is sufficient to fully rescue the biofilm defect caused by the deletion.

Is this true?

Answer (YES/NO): YES